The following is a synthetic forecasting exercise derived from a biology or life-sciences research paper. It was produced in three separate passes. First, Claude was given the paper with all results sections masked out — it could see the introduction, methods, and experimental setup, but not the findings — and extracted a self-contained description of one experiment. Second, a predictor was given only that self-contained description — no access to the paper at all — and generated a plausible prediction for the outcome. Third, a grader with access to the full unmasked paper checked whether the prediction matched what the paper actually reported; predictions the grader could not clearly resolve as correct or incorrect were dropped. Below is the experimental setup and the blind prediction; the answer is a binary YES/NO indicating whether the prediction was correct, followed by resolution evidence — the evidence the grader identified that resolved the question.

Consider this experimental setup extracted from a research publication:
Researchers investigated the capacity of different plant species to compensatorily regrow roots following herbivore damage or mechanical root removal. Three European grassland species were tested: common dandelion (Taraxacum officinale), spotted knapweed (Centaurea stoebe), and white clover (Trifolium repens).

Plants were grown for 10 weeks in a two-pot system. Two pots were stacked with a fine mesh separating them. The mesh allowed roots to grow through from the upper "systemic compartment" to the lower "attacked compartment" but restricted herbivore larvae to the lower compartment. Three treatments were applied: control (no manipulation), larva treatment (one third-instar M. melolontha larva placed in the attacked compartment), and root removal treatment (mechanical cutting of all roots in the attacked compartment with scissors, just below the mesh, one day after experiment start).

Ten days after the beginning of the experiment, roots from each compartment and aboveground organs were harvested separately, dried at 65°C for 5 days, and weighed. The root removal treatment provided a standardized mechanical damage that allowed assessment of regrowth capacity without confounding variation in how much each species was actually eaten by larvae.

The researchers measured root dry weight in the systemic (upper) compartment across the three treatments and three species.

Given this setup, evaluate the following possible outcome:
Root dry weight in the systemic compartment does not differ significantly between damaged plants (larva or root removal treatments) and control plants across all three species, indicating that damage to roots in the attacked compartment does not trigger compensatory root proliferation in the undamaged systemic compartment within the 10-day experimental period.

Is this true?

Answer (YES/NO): NO